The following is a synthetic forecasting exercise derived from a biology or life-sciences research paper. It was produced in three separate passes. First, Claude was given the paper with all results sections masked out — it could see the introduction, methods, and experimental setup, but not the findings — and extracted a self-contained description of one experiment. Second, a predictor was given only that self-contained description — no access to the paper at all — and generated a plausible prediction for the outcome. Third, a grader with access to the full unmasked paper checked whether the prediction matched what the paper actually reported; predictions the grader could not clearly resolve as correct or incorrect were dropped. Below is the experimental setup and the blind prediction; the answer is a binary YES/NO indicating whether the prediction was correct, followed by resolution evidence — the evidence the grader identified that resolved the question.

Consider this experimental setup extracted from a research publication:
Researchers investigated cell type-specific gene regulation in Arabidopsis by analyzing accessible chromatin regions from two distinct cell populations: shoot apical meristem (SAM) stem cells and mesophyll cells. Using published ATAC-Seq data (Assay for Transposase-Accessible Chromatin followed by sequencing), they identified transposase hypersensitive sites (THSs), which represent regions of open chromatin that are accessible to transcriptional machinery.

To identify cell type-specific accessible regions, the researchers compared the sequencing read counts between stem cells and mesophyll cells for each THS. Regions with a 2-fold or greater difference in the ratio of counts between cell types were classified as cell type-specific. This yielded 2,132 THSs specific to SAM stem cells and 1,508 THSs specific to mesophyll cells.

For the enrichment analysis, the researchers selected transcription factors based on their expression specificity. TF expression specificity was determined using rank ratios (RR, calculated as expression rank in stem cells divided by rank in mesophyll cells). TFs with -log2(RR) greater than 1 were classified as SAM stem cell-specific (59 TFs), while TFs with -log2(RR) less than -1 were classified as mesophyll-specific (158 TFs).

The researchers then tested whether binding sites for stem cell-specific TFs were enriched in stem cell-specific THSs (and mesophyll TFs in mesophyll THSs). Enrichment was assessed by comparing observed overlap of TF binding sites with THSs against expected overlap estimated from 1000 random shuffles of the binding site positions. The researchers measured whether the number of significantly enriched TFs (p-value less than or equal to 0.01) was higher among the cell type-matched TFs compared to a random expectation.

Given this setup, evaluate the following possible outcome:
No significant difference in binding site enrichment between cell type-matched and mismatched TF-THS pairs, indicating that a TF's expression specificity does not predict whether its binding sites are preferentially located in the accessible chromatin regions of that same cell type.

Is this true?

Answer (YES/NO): NO